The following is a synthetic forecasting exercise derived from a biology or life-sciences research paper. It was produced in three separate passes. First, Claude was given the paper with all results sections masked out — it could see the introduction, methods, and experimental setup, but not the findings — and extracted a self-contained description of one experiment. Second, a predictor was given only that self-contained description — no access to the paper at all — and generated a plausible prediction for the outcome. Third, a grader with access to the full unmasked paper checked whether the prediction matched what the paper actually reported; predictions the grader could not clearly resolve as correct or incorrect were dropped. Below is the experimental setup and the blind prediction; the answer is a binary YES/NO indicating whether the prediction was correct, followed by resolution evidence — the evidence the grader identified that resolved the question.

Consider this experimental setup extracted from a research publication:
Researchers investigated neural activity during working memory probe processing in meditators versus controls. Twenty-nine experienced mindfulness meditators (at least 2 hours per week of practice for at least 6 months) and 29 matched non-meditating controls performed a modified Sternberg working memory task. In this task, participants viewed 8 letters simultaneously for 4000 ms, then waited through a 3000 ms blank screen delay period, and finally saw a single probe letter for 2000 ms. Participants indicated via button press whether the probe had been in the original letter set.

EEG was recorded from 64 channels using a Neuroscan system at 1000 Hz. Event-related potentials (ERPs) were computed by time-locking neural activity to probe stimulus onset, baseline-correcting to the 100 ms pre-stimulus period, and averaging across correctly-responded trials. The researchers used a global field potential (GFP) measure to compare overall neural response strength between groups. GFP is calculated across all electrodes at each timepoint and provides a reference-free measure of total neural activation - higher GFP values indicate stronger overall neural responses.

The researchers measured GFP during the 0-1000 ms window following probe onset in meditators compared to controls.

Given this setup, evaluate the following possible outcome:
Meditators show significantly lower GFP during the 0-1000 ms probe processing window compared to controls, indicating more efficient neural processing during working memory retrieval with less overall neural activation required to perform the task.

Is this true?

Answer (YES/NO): YES